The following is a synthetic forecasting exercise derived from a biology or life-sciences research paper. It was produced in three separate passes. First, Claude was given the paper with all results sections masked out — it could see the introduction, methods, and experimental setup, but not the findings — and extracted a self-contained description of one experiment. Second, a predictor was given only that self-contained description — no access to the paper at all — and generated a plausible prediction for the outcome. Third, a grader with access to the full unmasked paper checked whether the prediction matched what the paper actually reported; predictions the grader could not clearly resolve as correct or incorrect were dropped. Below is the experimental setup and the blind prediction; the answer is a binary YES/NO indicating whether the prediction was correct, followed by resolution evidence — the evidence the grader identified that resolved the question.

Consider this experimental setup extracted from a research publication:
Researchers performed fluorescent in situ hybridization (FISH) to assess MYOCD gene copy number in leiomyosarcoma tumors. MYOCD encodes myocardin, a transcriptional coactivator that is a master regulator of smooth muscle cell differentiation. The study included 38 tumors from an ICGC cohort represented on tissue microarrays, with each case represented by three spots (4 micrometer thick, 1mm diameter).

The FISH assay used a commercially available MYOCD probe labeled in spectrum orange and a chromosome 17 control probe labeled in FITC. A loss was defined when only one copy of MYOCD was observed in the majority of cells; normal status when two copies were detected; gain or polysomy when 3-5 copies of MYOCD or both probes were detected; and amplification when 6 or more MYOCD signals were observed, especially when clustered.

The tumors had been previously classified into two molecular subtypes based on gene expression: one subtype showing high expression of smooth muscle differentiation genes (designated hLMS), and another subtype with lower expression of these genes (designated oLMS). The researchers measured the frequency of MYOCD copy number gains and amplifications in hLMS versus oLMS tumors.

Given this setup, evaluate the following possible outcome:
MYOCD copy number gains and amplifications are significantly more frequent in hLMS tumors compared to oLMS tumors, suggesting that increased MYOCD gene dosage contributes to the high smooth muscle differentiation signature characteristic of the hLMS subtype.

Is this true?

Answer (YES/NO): YES